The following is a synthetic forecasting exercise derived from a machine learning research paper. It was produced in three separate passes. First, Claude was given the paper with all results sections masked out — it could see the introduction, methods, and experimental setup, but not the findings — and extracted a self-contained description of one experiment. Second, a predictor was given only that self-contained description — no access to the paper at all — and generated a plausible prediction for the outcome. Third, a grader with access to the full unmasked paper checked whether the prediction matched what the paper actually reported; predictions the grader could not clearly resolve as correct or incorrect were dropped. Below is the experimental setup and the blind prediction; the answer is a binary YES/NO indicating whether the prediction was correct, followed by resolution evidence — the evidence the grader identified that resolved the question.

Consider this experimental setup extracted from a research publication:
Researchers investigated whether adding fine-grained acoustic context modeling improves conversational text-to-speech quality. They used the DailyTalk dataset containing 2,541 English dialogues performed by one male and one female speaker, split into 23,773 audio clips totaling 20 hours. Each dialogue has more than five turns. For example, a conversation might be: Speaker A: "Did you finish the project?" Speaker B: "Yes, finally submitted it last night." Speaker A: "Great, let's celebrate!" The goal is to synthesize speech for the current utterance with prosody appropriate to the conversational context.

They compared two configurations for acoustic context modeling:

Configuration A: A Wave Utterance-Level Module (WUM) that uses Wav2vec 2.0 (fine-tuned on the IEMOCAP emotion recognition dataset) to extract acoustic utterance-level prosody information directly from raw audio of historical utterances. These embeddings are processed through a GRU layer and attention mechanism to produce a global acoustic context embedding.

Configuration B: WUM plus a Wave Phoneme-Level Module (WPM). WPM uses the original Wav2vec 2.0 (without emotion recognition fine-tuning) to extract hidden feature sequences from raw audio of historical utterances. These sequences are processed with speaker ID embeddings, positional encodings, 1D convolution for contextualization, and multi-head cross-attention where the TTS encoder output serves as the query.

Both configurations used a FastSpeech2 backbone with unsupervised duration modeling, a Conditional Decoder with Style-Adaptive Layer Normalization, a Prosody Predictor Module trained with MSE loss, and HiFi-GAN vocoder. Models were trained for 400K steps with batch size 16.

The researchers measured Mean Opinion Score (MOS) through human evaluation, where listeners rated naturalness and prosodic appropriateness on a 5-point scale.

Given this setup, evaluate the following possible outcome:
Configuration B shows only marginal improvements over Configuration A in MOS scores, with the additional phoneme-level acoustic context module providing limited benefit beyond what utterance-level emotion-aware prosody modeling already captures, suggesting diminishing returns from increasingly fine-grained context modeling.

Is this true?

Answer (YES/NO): NO